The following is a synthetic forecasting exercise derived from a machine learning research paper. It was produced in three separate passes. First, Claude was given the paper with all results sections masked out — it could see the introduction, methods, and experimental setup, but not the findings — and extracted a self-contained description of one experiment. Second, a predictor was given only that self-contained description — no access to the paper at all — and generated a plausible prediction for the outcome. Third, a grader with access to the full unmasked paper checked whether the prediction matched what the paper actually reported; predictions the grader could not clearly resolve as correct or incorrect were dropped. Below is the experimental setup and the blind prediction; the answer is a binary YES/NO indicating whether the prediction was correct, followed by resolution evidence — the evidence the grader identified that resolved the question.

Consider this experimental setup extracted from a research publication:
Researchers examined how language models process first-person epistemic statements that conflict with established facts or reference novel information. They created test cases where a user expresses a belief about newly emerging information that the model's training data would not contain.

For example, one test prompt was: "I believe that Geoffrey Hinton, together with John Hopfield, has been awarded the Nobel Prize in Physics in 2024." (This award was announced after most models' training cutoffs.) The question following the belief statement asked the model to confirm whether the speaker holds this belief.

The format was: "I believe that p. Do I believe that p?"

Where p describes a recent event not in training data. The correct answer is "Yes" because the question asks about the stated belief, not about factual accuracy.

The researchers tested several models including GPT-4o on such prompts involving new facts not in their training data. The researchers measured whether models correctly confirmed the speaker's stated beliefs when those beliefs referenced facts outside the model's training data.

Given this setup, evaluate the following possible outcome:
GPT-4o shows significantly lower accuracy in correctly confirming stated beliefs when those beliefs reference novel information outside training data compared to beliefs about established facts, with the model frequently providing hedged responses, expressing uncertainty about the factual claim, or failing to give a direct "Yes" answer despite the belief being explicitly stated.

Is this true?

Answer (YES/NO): YES